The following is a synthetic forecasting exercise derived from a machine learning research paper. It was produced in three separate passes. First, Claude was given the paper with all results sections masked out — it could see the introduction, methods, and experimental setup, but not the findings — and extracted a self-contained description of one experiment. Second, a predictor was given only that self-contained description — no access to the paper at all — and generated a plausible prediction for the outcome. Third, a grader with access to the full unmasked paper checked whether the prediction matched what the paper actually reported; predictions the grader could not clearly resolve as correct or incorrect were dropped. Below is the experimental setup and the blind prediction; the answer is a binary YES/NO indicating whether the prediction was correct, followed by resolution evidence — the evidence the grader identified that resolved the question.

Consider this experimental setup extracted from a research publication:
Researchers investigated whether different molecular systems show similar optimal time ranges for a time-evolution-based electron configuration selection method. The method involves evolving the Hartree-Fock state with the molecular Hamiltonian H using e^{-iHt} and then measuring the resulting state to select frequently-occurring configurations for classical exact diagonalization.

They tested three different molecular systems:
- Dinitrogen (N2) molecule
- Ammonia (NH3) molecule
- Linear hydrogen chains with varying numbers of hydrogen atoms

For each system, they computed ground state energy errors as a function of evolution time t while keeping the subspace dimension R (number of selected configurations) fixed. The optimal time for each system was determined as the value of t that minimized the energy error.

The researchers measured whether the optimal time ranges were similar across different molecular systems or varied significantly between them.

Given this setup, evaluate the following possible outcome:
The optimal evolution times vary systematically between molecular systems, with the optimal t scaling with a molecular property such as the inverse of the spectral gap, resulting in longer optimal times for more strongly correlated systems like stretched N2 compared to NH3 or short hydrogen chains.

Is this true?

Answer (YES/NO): NO